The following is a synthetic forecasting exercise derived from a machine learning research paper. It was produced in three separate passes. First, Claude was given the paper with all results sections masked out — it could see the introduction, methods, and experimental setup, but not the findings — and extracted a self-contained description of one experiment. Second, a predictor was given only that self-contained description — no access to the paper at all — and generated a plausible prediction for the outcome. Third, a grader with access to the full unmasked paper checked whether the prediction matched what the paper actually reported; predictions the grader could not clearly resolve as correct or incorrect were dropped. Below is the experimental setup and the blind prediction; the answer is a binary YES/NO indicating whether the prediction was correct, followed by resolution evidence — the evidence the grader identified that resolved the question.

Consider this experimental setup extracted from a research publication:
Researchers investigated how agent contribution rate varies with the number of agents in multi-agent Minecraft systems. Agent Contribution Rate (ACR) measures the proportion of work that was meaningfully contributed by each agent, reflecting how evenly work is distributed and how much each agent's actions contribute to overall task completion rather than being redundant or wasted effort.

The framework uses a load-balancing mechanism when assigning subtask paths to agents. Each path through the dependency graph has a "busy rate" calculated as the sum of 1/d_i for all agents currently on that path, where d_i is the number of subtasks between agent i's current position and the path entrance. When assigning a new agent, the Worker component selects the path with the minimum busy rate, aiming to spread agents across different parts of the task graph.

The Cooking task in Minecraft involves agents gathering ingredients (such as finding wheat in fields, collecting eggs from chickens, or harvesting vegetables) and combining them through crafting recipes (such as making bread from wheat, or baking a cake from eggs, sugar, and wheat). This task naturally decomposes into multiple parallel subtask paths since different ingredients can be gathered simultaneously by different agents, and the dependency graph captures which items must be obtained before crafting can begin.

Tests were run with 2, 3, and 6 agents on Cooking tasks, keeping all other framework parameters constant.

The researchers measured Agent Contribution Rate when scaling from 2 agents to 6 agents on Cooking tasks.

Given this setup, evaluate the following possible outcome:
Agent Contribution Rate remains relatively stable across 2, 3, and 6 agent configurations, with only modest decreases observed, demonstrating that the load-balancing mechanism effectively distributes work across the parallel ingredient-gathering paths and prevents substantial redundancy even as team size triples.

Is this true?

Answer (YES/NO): NO